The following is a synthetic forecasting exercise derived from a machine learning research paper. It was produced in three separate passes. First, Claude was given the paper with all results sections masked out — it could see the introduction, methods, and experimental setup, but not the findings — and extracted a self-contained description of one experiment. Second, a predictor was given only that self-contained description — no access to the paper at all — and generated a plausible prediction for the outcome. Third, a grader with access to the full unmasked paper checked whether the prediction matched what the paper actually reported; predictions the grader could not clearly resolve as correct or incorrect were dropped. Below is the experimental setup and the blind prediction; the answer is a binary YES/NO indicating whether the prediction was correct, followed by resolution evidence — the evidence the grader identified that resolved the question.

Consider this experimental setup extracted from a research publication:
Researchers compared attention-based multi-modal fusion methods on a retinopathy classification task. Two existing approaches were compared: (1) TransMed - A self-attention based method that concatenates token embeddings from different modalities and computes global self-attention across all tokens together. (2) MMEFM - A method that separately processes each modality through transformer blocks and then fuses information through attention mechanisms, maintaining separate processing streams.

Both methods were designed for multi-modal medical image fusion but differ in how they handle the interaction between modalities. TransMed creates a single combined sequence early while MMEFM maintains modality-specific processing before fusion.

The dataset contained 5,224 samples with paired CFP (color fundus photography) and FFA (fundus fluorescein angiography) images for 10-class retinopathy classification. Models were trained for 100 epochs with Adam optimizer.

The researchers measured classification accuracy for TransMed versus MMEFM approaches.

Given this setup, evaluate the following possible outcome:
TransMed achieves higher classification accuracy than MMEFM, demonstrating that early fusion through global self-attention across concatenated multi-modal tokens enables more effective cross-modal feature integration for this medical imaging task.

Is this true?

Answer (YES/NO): NO